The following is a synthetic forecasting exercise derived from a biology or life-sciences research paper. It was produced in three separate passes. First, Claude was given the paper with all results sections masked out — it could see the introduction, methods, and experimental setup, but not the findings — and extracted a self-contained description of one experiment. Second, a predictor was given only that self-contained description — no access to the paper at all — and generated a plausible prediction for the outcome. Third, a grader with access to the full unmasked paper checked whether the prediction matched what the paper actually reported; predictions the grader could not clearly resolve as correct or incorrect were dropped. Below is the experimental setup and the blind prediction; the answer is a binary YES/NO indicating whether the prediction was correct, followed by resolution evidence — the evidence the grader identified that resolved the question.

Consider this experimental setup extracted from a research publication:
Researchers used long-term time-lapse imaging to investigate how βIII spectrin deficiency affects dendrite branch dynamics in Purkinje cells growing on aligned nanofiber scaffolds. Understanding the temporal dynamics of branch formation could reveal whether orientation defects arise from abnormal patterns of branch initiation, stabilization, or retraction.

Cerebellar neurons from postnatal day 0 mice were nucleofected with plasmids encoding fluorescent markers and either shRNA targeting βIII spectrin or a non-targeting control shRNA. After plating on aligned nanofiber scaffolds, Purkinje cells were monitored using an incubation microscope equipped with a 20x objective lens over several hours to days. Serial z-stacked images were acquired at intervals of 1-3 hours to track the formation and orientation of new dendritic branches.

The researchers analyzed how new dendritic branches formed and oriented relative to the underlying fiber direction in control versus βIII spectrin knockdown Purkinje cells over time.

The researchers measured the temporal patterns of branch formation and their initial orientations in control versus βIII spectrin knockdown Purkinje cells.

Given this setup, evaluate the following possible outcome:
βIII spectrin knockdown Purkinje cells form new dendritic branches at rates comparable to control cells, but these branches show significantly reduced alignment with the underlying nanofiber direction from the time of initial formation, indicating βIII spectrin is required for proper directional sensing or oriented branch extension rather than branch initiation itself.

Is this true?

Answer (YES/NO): NO